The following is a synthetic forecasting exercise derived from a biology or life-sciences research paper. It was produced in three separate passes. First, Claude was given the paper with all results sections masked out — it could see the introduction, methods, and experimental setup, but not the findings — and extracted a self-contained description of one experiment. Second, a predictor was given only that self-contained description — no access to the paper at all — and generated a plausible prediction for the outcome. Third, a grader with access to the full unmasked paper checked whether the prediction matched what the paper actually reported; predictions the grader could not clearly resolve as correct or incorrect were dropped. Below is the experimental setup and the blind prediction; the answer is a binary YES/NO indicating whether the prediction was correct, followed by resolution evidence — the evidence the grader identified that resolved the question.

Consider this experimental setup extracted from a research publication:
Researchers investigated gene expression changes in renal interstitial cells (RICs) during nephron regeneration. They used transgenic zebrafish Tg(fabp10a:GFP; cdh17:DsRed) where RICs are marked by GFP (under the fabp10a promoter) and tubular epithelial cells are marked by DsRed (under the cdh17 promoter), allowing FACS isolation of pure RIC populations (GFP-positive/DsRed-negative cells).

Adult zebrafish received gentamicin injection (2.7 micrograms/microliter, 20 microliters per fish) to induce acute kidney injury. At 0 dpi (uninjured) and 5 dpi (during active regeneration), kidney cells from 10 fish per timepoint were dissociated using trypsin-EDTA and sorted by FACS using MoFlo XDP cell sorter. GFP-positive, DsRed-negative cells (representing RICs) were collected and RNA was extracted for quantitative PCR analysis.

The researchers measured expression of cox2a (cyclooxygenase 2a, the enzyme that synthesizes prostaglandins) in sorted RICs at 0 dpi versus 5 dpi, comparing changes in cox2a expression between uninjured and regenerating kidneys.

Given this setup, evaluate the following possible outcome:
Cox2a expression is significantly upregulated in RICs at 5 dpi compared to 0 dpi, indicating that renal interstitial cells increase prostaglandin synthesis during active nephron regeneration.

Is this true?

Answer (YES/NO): YES